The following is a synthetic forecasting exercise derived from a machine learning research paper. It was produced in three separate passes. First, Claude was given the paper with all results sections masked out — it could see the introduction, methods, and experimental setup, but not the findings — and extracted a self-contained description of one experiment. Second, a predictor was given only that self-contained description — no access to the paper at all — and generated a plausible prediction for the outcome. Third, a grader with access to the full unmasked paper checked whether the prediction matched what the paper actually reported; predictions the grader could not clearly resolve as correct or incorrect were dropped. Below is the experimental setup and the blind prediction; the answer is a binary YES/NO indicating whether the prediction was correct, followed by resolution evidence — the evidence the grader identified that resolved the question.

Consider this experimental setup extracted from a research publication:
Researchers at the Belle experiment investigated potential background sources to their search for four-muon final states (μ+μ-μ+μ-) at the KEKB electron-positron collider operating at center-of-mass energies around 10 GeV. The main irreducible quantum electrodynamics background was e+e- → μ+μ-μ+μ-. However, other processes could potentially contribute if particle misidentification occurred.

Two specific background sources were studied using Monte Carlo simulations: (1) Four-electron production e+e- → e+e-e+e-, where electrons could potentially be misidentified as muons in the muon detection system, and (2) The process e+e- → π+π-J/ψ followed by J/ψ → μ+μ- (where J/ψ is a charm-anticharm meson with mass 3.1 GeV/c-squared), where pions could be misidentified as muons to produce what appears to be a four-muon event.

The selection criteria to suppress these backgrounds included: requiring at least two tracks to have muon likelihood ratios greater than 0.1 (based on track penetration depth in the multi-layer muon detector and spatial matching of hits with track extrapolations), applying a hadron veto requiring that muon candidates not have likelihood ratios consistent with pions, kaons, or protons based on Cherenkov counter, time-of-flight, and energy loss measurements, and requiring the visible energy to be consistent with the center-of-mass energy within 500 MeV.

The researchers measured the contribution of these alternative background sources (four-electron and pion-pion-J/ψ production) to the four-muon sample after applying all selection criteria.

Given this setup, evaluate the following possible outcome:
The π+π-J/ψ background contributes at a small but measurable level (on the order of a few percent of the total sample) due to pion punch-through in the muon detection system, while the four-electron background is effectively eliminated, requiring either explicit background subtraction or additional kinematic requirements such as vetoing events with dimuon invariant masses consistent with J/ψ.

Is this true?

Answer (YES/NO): NO